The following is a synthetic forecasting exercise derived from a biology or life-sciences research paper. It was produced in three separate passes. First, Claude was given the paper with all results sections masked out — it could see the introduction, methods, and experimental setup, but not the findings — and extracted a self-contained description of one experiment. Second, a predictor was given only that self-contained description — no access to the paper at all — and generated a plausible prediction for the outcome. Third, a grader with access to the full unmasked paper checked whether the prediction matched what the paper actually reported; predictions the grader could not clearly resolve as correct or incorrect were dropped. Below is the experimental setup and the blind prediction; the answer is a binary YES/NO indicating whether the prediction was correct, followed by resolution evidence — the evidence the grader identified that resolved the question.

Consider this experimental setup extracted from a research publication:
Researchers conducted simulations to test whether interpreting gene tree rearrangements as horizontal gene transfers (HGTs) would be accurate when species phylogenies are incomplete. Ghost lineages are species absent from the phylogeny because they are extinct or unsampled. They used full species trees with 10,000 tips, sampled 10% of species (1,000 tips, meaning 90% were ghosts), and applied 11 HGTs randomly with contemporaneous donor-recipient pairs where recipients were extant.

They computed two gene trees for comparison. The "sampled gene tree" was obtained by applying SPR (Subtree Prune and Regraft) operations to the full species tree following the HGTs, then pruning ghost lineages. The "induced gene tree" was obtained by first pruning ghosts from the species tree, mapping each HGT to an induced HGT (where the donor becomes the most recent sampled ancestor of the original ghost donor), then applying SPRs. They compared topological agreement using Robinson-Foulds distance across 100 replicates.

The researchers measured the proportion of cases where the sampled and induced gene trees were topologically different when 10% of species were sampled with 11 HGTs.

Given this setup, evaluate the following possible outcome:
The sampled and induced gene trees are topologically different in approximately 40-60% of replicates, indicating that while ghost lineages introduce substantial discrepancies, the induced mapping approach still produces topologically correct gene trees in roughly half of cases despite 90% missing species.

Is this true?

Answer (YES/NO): NO